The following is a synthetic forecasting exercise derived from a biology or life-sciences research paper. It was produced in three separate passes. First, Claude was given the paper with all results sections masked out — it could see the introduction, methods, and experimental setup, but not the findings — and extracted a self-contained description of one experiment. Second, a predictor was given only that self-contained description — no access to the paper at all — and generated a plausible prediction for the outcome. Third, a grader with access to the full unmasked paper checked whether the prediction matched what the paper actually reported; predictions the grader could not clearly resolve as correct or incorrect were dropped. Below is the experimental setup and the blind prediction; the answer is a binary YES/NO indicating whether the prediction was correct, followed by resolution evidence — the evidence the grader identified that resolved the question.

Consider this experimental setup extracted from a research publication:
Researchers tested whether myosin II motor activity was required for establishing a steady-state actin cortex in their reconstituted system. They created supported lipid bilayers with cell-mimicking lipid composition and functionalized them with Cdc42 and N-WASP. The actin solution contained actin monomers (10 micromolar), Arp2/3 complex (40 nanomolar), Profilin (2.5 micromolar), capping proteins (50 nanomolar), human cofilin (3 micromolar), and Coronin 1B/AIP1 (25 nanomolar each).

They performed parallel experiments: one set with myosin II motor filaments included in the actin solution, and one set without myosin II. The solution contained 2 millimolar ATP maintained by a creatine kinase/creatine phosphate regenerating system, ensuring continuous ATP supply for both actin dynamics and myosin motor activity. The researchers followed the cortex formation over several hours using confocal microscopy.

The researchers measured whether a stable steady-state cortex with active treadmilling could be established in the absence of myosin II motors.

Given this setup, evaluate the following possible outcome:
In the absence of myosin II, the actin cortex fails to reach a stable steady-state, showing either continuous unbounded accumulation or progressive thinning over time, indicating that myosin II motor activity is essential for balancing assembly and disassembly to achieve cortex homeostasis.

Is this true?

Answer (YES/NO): NO